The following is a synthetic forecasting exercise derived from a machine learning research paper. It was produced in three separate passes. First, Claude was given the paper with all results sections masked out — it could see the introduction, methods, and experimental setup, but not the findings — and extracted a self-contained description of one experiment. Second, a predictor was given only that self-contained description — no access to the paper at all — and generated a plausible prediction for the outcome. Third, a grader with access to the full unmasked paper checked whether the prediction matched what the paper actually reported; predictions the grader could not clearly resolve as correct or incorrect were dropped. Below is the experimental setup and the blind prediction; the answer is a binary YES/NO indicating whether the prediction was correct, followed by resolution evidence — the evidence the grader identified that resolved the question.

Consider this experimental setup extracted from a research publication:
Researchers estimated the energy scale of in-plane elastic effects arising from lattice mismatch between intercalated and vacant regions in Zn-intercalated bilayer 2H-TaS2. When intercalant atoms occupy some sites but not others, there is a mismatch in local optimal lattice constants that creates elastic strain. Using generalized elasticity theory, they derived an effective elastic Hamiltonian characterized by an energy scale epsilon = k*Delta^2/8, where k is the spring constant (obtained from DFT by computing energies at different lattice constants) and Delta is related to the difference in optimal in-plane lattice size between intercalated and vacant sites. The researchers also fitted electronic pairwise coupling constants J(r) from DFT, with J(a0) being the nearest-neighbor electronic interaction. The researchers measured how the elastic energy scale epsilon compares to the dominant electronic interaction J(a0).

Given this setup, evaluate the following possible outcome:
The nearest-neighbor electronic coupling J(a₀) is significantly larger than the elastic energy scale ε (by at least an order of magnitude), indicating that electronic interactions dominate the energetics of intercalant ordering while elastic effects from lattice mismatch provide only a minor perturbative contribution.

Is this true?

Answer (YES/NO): YES